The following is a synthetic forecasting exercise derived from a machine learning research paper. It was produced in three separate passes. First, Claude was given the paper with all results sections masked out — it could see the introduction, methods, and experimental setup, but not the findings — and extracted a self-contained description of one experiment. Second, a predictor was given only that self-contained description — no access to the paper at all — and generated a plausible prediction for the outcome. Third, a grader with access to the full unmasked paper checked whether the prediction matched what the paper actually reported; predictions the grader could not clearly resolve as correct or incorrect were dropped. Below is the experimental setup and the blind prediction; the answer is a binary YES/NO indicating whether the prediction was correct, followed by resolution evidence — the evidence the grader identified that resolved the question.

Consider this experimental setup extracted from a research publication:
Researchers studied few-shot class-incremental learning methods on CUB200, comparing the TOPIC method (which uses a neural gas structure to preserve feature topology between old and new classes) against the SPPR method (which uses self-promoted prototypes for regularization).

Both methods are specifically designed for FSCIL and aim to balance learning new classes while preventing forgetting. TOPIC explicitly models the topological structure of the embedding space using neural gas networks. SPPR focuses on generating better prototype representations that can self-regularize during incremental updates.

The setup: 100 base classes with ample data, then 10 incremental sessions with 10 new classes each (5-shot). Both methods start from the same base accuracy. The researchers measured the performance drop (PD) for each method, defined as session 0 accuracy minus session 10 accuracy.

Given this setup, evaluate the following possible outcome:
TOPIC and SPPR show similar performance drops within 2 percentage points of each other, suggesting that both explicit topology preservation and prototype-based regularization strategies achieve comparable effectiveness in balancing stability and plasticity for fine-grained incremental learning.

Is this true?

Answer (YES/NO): NO